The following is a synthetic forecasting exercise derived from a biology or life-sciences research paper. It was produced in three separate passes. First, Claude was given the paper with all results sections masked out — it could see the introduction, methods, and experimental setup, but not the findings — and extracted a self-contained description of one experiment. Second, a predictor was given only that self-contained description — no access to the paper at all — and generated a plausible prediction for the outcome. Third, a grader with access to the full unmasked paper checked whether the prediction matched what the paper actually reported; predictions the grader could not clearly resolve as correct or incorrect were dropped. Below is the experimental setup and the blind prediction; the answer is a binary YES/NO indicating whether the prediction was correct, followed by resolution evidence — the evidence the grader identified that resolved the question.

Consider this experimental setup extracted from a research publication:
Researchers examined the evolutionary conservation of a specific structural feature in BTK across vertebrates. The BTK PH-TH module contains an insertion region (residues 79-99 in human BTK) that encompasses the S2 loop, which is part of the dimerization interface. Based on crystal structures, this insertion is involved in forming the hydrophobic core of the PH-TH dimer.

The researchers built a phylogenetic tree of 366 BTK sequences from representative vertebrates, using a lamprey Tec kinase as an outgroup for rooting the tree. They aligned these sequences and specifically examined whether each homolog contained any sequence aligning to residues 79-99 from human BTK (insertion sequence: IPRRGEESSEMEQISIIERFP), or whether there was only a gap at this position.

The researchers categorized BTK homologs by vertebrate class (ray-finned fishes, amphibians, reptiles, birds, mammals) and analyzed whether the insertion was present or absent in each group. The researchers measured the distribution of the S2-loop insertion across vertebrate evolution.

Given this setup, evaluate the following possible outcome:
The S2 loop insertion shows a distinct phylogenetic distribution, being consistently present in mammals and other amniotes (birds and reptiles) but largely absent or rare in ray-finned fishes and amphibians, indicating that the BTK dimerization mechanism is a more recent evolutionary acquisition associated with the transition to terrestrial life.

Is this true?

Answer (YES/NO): NO